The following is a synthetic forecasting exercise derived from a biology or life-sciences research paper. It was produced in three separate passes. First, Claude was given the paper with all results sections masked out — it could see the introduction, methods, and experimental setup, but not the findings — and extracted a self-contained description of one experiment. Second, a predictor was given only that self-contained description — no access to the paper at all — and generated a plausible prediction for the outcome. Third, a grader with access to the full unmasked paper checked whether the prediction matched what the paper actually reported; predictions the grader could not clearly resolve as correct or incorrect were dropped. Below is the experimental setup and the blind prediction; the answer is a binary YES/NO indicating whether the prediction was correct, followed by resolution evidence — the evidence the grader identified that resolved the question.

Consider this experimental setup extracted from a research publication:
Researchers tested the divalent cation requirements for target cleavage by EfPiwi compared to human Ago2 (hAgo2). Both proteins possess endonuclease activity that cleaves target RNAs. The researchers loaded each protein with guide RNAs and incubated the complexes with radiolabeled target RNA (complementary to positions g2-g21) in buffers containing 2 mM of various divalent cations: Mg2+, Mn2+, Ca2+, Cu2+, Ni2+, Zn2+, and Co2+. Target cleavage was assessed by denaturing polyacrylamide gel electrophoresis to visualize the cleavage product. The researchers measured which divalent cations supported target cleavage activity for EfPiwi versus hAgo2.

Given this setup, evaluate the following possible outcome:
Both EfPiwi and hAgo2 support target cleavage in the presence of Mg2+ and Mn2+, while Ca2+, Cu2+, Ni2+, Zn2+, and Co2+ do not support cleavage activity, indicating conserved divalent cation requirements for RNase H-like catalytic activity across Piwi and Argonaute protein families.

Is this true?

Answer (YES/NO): NO